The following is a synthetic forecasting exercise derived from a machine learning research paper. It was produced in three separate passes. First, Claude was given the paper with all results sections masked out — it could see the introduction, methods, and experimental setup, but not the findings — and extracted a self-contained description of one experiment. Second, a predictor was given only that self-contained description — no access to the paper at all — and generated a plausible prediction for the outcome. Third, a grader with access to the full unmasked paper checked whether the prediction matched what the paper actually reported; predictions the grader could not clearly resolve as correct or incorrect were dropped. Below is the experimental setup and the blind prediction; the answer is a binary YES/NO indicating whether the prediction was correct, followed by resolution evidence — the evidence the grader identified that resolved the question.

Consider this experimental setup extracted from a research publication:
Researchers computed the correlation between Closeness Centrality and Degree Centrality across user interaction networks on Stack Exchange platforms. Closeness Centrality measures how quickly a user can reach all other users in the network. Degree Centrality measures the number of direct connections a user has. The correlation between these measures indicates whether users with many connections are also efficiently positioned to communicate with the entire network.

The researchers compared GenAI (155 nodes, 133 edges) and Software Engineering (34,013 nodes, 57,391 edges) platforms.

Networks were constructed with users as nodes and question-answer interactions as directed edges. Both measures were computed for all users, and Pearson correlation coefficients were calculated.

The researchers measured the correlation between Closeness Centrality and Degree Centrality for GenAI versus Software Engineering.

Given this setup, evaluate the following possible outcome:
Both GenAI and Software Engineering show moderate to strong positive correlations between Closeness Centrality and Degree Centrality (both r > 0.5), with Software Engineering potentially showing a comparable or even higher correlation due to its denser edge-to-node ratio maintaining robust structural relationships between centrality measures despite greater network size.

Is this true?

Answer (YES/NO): NO